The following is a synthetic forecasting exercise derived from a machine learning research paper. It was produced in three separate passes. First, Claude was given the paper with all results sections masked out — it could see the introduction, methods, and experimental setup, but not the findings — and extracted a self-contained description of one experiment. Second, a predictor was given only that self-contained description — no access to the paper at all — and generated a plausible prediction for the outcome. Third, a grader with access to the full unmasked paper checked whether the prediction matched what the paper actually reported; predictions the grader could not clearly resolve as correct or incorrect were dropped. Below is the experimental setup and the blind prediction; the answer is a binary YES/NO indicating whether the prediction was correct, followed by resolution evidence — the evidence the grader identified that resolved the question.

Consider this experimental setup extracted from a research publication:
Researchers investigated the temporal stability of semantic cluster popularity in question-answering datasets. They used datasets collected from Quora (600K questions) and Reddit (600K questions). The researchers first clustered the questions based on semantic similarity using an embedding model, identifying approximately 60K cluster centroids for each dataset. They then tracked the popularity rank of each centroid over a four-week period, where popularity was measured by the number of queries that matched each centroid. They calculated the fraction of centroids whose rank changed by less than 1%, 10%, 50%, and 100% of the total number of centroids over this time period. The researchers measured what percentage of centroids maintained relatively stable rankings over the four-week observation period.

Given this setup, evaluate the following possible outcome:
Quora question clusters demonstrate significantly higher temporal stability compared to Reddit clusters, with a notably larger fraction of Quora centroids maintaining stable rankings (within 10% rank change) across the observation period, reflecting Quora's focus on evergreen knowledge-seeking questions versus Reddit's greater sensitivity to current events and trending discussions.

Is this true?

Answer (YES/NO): NO